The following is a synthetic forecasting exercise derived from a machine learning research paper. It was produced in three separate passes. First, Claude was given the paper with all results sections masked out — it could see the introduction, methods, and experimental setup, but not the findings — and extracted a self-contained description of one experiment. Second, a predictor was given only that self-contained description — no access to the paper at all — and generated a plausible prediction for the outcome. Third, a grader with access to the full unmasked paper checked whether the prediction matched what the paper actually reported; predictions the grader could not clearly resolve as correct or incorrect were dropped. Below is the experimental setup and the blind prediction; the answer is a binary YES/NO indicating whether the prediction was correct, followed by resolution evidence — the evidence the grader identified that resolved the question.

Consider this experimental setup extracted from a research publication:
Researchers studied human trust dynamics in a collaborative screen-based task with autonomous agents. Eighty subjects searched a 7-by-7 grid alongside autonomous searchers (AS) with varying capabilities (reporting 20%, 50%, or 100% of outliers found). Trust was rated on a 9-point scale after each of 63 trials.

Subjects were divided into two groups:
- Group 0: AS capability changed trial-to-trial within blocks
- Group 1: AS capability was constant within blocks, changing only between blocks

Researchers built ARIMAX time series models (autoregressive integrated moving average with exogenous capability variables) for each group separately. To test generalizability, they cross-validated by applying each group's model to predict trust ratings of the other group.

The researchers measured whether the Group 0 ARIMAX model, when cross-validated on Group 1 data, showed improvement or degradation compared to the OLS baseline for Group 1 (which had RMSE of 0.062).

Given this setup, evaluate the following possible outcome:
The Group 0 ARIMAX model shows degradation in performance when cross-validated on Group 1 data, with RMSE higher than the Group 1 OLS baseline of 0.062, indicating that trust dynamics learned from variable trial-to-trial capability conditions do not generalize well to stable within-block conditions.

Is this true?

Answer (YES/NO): YES